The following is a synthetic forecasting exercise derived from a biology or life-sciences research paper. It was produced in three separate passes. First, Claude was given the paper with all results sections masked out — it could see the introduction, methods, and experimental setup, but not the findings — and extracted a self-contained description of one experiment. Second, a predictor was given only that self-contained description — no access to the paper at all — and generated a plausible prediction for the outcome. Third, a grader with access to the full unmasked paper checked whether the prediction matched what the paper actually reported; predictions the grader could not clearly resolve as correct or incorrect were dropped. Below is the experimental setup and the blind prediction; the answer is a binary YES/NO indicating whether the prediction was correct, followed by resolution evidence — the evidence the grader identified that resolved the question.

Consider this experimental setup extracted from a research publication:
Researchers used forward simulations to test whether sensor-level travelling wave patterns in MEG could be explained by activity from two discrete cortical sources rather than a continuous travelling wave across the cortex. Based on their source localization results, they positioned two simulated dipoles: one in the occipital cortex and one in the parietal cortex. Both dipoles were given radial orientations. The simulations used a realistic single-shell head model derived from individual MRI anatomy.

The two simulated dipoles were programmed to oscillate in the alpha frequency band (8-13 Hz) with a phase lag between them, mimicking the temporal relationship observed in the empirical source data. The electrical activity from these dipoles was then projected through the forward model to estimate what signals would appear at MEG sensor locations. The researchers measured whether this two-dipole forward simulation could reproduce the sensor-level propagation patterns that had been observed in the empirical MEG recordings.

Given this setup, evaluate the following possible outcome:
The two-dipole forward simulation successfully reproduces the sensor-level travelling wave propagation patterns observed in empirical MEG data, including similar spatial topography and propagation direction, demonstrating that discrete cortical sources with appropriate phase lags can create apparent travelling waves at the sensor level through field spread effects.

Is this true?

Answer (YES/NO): YES